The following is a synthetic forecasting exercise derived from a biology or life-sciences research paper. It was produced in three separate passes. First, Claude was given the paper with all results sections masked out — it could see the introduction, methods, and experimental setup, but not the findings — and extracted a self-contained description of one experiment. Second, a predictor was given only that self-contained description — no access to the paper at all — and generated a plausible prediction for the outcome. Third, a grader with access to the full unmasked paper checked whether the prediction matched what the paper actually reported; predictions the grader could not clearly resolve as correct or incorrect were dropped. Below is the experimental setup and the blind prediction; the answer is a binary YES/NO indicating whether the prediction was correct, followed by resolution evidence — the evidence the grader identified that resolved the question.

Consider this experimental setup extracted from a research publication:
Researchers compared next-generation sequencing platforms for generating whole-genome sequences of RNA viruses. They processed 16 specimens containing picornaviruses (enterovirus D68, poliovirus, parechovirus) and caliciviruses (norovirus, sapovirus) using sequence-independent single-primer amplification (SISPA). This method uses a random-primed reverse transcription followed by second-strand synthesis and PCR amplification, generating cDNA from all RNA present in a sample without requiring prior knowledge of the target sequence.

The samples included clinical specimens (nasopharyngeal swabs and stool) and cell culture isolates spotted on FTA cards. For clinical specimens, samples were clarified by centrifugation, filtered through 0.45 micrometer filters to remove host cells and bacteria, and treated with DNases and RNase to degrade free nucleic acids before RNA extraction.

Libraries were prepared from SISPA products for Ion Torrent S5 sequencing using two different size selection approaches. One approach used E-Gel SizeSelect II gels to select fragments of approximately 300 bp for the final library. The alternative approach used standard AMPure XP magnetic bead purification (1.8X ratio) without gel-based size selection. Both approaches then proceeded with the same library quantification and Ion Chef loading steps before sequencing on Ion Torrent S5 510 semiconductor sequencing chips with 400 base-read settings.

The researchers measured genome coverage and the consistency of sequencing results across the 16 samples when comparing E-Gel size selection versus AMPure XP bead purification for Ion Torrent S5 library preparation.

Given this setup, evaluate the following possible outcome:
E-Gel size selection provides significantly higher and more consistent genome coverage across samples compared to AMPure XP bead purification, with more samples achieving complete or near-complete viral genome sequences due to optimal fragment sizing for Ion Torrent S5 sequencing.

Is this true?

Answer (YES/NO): NO